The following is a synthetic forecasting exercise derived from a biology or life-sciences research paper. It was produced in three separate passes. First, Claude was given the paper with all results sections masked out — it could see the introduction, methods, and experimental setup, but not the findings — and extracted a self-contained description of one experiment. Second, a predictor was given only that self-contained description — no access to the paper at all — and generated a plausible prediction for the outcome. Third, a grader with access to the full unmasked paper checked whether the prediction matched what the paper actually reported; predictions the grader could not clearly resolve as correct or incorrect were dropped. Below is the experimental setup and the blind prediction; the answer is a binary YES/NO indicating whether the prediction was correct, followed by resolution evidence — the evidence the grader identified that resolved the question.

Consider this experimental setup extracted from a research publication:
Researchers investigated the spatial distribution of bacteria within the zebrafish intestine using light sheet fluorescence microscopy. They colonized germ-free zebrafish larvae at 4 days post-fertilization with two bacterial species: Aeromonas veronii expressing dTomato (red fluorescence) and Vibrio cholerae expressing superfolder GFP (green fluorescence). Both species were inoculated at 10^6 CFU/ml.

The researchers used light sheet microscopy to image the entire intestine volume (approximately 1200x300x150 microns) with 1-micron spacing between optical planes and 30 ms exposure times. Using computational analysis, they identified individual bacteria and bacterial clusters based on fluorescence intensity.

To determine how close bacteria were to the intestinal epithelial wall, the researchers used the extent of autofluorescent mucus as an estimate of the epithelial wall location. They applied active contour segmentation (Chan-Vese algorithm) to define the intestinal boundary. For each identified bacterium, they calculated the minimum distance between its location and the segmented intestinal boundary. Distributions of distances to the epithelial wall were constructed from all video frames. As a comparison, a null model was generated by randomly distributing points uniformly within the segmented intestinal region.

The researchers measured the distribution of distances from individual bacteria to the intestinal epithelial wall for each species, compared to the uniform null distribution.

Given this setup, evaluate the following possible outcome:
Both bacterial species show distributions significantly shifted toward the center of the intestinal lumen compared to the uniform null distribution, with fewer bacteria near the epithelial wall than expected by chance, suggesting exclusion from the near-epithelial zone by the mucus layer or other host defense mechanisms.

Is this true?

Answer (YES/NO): NO